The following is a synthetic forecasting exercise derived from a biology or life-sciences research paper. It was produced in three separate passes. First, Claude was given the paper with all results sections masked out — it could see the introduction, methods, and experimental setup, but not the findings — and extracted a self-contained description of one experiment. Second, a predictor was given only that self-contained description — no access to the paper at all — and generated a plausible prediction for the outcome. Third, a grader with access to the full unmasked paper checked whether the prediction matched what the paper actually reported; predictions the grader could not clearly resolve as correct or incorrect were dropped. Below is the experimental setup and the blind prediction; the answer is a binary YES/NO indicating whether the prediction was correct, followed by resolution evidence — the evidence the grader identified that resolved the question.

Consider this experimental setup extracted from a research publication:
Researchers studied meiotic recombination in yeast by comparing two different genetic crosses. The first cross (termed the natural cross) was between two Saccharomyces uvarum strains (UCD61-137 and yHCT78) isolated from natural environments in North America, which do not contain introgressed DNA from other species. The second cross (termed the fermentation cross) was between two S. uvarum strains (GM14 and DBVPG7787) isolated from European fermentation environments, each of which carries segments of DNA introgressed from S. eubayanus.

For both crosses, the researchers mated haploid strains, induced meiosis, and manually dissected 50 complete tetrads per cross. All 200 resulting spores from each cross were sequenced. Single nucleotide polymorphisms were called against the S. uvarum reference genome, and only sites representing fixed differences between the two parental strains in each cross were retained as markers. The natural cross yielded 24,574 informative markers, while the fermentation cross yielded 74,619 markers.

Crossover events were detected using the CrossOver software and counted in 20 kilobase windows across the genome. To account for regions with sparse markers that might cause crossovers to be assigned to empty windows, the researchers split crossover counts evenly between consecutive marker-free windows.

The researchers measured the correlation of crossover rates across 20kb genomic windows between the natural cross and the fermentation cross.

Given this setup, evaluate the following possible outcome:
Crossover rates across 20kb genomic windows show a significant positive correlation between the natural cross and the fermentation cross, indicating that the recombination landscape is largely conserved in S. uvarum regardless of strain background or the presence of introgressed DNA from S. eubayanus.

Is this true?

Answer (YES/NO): NO